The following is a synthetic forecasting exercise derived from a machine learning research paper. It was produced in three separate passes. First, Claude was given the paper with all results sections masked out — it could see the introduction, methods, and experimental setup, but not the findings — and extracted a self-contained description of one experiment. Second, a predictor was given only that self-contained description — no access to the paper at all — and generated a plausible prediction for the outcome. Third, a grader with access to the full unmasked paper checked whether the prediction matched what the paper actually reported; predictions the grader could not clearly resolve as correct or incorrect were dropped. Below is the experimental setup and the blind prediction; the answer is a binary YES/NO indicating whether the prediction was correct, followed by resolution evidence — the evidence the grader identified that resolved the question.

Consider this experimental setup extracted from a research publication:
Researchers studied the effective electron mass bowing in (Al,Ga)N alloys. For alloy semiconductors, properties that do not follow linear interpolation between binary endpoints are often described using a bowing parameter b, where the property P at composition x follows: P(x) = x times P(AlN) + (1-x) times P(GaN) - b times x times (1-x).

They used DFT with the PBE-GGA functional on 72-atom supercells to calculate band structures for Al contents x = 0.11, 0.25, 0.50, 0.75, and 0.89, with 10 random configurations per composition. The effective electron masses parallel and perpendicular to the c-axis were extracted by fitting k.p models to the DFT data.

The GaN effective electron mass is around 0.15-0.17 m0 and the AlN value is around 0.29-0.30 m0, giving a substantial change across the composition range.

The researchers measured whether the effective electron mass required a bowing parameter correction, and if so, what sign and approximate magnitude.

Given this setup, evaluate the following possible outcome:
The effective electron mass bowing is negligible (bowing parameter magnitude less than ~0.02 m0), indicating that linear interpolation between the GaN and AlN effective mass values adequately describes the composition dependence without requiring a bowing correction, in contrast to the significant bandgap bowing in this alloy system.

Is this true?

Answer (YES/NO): NO